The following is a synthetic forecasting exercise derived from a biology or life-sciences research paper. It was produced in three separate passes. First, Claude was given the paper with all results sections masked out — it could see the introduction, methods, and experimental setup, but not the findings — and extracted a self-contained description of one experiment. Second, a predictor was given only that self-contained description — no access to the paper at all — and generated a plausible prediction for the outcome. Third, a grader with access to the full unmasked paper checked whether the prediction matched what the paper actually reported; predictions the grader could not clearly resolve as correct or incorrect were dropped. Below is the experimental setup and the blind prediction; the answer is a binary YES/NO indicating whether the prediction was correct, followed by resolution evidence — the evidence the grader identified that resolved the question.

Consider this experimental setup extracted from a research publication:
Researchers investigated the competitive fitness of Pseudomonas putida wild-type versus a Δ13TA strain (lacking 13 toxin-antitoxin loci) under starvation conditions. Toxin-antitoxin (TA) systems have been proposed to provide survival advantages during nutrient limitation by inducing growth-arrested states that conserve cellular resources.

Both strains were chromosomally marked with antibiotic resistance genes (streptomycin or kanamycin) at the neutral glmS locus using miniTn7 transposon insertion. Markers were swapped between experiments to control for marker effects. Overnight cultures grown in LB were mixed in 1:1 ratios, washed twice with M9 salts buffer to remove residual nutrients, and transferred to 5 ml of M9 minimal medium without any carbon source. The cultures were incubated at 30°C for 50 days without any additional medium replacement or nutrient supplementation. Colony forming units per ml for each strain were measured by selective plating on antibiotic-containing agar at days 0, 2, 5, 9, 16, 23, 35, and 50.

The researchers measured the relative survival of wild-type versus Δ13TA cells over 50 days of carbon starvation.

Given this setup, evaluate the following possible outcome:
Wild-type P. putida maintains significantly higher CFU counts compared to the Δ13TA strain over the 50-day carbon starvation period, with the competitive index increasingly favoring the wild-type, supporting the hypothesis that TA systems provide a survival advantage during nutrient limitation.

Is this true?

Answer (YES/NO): NO